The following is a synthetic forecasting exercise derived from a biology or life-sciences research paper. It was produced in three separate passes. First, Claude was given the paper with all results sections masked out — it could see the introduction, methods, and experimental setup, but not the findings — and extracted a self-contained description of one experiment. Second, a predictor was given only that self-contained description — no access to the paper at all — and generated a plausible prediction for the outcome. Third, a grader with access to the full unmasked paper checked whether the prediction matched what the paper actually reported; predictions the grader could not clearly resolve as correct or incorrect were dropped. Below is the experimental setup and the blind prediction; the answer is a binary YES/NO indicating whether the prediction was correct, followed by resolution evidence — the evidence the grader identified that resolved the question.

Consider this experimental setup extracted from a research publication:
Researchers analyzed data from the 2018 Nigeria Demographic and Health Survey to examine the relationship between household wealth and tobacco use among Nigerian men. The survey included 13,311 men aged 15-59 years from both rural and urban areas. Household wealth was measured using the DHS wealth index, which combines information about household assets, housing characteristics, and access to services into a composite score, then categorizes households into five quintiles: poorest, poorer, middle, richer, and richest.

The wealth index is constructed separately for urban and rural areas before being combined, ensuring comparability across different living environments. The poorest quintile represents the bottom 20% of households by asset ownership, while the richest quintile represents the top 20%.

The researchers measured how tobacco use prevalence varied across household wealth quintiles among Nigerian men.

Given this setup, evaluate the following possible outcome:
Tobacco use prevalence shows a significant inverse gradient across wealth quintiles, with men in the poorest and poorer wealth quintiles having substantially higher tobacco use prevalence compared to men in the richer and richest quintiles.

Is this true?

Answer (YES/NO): NO